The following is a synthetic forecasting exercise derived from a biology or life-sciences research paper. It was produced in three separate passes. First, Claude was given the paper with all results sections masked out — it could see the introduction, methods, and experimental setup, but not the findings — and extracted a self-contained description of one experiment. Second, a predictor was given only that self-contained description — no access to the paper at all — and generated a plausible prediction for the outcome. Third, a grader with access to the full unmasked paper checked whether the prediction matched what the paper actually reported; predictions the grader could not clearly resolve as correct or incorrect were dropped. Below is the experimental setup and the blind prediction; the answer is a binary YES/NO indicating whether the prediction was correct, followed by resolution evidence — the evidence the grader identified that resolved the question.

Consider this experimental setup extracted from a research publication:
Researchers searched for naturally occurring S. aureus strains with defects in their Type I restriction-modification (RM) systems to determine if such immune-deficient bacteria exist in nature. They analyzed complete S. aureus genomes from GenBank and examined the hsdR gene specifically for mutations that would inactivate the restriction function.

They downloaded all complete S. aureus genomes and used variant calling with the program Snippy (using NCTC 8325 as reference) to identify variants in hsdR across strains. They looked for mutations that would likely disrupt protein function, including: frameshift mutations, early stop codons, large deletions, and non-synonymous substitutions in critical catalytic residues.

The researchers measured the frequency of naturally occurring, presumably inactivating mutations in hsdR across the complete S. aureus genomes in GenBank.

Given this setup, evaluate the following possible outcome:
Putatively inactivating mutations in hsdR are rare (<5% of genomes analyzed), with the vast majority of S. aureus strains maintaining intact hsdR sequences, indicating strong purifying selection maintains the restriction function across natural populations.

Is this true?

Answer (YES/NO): NO